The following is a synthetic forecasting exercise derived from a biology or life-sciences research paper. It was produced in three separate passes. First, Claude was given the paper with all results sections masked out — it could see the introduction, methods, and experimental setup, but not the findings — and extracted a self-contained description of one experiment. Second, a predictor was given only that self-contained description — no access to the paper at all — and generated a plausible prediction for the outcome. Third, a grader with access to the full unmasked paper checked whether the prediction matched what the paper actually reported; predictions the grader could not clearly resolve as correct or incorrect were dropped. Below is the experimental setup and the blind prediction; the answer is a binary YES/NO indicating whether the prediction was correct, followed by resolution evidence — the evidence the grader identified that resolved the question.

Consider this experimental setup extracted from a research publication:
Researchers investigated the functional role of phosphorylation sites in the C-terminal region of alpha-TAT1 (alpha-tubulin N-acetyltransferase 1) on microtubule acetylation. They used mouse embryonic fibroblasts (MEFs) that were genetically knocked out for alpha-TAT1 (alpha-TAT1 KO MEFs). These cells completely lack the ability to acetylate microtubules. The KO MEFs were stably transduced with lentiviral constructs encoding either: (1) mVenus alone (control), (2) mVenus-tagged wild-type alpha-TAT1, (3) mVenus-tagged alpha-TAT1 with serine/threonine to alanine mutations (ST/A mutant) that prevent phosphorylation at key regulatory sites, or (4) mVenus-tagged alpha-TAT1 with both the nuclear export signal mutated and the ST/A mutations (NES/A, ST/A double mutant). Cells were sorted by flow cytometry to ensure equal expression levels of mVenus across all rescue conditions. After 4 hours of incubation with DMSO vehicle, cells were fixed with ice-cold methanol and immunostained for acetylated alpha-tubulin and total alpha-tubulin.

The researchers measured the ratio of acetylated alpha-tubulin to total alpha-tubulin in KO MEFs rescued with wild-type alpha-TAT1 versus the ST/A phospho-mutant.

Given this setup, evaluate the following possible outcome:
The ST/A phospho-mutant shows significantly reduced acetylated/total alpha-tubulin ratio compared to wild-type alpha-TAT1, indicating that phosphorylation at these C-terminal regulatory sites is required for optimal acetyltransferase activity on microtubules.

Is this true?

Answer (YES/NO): YES